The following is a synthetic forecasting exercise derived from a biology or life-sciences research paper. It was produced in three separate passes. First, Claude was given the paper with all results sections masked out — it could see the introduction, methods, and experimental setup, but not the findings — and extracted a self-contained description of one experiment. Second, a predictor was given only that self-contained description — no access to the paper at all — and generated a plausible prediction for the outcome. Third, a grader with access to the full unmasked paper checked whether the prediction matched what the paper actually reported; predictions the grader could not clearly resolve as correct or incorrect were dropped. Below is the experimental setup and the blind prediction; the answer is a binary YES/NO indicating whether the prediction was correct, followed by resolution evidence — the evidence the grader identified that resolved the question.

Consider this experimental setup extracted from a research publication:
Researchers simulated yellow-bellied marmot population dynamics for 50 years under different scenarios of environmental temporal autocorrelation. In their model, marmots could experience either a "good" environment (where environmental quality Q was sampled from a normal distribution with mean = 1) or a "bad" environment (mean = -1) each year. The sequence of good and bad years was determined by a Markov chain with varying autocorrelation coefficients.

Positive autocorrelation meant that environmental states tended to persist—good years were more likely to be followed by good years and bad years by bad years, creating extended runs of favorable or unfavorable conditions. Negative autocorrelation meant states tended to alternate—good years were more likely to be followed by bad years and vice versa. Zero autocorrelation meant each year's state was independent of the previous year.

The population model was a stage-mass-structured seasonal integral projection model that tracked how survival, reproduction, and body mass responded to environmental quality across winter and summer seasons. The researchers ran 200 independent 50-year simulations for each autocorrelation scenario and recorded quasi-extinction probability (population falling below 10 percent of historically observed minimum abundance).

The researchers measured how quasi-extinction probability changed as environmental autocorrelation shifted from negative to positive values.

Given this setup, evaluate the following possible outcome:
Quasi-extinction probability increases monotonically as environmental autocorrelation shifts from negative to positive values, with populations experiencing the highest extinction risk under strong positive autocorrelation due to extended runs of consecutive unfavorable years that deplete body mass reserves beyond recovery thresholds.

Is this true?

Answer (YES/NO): NO